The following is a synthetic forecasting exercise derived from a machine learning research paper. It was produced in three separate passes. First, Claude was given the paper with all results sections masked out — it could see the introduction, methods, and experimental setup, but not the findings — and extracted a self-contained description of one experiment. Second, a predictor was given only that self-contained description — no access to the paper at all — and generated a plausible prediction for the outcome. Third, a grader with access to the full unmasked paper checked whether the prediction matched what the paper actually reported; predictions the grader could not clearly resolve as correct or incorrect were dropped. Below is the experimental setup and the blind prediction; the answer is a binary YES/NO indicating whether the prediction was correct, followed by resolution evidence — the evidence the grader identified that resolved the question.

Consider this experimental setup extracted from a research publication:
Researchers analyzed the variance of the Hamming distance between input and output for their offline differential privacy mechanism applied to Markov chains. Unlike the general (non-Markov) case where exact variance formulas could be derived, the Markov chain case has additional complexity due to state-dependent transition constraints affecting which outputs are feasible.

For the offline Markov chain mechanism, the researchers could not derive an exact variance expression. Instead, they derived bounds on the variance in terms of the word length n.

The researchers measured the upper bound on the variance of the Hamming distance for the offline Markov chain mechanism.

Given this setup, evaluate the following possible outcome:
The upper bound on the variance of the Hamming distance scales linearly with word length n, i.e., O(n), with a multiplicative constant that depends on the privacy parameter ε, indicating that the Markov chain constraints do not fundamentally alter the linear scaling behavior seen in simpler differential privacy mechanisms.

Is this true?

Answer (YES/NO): NO